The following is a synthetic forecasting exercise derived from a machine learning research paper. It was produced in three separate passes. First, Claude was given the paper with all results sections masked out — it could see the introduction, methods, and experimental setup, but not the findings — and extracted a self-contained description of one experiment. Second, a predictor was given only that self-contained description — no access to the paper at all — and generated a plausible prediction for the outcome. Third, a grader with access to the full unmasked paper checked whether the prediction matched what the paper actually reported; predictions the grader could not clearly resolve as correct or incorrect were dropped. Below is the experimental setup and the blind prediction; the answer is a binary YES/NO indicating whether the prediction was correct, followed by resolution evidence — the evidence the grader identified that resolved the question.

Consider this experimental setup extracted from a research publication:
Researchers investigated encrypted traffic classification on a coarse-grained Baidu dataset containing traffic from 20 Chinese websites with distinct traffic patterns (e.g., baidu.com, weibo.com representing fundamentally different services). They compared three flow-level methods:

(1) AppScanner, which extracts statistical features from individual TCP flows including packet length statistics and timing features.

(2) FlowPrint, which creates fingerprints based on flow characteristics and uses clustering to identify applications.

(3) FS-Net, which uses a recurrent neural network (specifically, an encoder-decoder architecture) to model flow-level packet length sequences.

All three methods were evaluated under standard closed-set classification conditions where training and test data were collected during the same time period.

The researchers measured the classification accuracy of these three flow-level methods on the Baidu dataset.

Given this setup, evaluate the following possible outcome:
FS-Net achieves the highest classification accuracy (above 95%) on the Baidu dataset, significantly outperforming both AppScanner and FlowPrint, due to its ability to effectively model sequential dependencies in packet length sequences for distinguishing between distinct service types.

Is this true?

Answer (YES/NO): NO